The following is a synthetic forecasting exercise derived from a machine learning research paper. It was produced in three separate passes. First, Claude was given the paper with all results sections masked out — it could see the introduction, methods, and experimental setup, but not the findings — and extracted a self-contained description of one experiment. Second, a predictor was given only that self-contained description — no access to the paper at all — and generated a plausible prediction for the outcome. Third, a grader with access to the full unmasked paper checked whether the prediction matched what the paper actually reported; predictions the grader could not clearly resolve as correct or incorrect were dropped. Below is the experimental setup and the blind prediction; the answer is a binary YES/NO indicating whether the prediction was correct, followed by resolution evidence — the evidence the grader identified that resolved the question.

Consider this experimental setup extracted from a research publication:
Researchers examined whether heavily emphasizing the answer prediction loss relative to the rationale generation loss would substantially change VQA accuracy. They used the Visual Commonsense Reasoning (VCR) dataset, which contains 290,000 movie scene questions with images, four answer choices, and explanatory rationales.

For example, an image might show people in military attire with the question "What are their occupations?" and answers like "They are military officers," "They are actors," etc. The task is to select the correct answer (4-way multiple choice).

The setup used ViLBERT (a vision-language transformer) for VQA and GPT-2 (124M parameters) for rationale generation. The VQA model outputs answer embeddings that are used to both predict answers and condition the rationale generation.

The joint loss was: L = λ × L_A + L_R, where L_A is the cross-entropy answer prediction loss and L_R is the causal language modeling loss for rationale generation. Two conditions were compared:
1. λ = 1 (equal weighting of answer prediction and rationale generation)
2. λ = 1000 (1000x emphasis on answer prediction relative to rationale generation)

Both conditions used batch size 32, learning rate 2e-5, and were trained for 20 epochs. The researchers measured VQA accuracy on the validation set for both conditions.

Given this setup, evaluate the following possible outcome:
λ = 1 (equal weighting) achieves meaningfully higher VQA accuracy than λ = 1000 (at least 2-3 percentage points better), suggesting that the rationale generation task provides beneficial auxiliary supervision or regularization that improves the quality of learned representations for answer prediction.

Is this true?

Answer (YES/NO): NO